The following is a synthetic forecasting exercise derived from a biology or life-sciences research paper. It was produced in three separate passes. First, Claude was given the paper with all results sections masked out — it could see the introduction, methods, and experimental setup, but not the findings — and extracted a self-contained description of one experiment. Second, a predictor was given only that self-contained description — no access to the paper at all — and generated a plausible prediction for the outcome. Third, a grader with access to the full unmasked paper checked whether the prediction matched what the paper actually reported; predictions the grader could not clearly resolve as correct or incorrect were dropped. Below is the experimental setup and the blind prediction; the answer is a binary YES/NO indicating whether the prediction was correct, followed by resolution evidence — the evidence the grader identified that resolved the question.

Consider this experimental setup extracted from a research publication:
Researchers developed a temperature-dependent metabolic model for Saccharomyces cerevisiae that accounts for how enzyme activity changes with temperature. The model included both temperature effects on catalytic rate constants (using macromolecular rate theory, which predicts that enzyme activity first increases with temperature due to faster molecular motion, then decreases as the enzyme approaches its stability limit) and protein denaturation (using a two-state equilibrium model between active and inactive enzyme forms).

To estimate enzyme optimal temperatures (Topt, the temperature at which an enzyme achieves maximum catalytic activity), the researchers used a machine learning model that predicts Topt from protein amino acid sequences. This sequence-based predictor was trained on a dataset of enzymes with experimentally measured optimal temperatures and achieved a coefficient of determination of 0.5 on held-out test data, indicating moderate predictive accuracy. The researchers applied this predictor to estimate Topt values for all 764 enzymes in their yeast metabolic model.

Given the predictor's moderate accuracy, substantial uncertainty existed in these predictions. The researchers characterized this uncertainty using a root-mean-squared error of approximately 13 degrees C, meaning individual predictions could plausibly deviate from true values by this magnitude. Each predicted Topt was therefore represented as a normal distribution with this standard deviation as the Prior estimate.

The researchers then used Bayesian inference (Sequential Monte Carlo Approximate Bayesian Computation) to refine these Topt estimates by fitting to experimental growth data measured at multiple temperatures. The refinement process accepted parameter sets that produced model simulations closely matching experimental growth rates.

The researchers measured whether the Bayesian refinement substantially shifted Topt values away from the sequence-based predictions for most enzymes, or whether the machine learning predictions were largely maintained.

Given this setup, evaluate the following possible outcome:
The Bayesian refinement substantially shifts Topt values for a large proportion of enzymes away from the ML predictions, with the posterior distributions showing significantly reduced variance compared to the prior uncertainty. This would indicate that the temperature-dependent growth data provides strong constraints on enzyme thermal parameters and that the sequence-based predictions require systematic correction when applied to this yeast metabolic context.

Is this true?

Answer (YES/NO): NO